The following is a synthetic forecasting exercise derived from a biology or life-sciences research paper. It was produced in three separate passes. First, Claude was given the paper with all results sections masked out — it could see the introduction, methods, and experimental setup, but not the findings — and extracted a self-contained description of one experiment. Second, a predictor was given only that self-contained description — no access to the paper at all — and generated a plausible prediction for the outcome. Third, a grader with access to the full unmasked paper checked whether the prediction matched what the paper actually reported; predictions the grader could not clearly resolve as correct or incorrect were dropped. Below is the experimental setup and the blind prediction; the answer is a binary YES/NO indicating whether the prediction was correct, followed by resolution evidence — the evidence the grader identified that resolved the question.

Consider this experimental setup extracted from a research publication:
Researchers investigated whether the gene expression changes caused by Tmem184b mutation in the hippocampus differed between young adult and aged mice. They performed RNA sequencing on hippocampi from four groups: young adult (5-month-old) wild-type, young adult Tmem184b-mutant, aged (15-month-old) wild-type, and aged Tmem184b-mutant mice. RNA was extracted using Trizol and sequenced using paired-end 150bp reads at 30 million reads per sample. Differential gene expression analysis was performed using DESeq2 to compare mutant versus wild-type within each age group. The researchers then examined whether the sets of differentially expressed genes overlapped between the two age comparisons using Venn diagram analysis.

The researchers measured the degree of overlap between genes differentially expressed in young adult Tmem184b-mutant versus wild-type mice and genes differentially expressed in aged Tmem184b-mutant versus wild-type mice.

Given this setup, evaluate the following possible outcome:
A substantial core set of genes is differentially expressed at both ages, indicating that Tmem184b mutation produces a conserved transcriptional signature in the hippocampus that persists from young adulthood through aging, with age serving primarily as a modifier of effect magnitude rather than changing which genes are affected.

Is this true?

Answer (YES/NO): YES